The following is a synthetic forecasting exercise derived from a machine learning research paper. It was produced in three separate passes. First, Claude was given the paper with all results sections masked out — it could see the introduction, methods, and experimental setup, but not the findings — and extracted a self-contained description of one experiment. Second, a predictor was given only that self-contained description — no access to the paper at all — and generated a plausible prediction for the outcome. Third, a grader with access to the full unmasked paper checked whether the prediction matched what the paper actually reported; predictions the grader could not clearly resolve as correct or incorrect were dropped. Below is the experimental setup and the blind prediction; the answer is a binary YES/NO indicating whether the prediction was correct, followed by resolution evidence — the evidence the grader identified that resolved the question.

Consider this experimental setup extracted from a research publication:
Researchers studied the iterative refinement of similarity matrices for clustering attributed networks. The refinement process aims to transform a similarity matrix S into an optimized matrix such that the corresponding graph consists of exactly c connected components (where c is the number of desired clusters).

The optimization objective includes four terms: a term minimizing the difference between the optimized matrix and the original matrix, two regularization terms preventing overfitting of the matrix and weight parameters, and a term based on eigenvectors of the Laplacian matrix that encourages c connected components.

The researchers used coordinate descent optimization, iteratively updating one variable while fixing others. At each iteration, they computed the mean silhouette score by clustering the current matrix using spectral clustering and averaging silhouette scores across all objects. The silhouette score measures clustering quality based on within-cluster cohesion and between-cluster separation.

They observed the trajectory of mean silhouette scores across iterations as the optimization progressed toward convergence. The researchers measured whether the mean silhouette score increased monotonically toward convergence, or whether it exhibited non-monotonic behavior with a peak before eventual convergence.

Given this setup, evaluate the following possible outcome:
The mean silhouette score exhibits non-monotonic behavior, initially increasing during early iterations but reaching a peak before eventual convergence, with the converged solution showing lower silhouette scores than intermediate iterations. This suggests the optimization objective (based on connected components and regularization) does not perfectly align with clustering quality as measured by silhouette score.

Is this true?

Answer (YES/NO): YES